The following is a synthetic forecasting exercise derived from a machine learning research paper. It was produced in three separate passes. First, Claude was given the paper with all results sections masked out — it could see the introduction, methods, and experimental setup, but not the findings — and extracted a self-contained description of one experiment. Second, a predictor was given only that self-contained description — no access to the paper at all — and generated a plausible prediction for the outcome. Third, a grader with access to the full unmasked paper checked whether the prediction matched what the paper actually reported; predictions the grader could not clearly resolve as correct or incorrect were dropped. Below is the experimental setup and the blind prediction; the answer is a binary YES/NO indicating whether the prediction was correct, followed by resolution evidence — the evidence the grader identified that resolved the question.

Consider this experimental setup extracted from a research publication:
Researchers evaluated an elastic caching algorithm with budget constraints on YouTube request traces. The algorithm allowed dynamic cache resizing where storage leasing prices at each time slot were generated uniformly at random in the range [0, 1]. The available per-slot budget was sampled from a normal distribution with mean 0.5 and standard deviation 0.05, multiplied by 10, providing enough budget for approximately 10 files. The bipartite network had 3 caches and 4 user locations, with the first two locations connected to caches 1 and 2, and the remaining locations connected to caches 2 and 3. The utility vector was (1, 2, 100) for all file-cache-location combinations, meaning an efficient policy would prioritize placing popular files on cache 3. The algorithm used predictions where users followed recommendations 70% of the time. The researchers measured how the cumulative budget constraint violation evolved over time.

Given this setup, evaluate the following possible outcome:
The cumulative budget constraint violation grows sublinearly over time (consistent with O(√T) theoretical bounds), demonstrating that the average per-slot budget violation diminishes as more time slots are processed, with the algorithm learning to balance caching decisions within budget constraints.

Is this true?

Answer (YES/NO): NO